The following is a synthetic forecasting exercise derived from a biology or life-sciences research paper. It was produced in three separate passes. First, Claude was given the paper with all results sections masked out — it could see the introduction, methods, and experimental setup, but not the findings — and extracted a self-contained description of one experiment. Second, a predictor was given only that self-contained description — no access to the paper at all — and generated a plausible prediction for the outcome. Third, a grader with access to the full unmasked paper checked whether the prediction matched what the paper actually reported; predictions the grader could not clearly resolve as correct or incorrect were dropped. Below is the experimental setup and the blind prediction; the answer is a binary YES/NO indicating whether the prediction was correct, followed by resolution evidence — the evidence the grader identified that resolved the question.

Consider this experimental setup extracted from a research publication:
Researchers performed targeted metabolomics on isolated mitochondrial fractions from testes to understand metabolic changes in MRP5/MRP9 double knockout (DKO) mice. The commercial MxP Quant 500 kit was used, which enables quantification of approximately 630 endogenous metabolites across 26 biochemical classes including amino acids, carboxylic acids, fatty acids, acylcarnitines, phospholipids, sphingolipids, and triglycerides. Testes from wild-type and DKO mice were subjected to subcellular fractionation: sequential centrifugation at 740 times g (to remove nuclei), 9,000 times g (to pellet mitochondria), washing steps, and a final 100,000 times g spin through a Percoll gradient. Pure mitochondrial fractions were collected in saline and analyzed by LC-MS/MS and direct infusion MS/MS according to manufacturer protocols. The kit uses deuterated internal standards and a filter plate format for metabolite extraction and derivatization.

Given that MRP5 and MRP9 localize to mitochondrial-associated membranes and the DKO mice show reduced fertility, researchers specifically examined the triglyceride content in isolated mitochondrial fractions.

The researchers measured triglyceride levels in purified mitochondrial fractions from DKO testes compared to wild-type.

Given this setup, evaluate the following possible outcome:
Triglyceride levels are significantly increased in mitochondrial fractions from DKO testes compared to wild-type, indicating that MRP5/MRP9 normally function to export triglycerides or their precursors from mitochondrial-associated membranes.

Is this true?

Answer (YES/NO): YES